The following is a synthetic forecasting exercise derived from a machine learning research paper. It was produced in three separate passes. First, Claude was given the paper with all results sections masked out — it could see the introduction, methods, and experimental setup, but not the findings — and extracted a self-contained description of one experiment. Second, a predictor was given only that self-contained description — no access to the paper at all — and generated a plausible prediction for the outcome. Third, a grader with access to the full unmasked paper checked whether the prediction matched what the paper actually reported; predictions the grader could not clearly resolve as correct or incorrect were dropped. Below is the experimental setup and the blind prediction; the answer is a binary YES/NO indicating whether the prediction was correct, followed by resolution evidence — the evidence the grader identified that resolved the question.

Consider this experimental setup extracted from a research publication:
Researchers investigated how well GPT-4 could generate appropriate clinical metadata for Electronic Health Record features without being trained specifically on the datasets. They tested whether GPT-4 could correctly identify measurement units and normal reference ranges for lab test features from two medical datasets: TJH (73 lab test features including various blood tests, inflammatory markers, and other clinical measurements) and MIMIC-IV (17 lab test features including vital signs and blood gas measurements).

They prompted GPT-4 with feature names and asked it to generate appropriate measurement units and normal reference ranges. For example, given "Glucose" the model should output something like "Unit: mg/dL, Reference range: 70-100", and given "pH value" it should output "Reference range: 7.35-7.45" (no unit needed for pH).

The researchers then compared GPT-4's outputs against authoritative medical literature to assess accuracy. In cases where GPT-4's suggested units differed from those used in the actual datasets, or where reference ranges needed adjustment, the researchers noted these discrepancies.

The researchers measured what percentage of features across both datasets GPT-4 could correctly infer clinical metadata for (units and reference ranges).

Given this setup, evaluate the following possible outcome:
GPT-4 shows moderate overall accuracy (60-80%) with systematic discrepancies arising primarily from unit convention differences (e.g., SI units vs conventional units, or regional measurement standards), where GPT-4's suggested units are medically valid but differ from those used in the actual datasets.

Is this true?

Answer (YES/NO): NO